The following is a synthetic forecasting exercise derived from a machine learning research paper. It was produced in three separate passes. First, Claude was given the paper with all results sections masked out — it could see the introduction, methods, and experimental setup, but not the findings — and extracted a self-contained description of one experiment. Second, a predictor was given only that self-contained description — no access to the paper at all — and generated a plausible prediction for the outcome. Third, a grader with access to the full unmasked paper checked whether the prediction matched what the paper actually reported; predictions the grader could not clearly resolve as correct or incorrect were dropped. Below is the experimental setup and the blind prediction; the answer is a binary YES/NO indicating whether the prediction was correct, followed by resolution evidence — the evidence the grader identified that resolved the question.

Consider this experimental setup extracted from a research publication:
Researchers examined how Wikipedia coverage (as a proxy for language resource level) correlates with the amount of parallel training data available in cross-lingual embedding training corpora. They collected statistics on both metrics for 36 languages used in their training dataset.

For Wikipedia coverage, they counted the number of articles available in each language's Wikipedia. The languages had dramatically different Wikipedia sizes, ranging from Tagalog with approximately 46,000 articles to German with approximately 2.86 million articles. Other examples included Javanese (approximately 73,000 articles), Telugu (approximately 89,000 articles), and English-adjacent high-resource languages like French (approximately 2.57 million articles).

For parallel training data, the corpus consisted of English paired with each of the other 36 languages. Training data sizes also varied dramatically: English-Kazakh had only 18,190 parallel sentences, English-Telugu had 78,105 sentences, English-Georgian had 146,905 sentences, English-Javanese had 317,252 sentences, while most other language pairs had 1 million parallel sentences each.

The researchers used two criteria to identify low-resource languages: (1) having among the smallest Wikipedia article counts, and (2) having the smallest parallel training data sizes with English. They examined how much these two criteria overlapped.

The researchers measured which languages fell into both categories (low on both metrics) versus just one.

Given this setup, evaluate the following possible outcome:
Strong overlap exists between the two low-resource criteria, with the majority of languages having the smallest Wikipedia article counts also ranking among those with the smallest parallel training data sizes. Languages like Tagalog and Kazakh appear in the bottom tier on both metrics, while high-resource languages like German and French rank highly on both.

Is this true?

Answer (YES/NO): NO